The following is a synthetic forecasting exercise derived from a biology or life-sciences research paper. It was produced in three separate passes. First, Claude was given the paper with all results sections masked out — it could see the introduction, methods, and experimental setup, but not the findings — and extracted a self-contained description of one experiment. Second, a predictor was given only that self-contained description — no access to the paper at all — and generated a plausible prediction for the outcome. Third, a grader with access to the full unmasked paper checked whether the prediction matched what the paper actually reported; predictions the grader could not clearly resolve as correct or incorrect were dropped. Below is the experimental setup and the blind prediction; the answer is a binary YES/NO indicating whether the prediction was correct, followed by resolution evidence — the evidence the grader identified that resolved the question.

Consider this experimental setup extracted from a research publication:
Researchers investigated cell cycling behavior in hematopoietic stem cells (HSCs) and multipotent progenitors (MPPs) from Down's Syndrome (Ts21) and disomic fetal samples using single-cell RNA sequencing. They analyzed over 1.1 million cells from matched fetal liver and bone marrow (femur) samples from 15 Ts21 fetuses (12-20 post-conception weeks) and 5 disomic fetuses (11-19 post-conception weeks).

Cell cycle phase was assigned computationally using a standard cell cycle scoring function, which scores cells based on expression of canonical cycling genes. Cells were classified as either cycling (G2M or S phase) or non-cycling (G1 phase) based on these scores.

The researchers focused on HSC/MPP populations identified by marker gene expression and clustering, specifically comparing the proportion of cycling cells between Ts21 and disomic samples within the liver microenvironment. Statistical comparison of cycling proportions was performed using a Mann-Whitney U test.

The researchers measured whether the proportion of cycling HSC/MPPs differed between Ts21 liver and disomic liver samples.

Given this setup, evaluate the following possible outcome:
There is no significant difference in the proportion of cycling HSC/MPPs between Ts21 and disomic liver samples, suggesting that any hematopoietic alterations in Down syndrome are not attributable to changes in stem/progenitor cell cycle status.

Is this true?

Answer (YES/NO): NO